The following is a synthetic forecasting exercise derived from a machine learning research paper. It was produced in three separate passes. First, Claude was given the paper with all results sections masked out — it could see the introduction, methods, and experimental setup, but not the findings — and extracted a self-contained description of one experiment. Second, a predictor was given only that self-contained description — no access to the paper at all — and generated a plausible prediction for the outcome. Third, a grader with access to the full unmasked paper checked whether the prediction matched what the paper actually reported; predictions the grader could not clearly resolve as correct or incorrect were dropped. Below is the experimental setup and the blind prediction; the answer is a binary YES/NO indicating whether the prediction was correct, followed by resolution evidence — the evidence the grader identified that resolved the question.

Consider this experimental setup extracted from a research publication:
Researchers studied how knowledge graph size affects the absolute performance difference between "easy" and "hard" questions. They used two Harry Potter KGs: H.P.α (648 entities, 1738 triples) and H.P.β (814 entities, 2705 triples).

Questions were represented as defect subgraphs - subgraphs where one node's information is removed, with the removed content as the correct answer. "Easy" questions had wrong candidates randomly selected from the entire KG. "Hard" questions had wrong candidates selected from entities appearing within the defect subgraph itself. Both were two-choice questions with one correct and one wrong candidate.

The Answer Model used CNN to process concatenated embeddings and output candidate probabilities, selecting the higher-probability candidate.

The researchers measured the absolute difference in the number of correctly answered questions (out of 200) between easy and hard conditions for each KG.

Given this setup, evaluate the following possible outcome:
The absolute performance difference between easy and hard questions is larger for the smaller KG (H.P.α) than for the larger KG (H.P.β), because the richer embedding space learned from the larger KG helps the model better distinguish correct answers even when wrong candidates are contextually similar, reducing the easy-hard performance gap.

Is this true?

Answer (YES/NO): NO